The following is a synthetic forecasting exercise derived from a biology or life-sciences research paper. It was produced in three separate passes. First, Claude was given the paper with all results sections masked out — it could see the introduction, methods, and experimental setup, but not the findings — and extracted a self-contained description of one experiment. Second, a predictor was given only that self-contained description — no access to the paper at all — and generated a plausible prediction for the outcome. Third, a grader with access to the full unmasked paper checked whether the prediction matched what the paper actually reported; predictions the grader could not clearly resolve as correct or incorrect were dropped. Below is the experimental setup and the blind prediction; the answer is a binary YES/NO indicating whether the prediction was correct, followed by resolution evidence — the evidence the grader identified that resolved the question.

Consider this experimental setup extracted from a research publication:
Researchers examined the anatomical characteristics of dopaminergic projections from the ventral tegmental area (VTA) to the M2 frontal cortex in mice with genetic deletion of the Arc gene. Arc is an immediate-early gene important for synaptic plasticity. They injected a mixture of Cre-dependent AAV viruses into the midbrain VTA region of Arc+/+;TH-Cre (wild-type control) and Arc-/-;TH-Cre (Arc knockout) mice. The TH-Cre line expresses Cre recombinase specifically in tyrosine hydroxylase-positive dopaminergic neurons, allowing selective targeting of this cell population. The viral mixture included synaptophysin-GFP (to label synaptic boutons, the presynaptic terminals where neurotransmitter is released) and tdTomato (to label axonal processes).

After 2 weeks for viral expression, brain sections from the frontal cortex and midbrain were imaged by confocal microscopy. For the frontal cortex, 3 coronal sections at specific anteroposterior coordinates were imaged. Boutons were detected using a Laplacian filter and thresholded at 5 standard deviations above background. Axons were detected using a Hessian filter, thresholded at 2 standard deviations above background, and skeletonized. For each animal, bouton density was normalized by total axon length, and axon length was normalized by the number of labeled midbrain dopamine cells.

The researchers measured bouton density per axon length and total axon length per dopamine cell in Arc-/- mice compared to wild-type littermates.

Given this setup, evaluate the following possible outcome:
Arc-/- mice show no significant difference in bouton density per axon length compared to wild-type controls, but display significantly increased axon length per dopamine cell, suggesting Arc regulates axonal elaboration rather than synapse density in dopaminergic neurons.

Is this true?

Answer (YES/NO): NO